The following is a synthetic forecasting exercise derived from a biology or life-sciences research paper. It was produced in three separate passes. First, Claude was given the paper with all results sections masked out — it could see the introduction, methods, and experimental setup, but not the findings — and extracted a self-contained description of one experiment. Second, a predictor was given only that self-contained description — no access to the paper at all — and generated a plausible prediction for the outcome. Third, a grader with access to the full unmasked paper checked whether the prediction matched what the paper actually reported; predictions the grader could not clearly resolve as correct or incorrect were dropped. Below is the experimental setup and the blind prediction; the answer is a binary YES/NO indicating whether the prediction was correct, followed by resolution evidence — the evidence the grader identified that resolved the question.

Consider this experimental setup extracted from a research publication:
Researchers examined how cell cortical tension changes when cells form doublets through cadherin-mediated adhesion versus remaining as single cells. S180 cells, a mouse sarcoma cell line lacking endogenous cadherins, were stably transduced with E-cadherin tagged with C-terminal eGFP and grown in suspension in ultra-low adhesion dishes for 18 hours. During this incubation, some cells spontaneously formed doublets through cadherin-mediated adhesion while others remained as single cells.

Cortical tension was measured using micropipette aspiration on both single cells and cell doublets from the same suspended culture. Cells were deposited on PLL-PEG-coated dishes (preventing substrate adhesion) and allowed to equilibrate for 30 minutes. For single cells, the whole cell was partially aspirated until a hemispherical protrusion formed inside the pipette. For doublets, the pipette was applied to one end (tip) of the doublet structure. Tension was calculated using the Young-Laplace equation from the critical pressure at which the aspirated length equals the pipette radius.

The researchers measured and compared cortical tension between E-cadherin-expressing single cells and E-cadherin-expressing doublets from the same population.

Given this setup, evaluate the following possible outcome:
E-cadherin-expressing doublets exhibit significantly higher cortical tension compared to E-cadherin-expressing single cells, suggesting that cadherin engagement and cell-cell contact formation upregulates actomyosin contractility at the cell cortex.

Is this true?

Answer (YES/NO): NO